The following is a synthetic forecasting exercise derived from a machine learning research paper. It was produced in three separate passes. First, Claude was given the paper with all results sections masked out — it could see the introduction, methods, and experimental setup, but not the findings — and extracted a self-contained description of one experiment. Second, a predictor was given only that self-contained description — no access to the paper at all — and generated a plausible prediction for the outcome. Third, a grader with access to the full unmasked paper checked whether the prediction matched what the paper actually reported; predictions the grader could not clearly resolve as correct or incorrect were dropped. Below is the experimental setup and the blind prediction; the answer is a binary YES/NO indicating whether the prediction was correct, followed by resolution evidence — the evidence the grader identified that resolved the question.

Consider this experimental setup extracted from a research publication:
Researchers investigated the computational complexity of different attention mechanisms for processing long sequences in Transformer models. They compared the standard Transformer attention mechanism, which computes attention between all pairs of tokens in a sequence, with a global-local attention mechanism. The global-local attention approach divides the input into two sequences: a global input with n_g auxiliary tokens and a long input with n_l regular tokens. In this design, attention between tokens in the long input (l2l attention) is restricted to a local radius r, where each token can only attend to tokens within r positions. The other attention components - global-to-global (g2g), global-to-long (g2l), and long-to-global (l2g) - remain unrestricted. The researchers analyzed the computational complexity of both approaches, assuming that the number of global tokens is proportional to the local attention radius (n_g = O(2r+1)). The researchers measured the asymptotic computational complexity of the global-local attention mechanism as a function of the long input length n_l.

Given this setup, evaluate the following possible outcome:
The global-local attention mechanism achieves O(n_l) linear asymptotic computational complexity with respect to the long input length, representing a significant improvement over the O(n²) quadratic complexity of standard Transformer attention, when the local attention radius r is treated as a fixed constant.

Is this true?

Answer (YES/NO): YES